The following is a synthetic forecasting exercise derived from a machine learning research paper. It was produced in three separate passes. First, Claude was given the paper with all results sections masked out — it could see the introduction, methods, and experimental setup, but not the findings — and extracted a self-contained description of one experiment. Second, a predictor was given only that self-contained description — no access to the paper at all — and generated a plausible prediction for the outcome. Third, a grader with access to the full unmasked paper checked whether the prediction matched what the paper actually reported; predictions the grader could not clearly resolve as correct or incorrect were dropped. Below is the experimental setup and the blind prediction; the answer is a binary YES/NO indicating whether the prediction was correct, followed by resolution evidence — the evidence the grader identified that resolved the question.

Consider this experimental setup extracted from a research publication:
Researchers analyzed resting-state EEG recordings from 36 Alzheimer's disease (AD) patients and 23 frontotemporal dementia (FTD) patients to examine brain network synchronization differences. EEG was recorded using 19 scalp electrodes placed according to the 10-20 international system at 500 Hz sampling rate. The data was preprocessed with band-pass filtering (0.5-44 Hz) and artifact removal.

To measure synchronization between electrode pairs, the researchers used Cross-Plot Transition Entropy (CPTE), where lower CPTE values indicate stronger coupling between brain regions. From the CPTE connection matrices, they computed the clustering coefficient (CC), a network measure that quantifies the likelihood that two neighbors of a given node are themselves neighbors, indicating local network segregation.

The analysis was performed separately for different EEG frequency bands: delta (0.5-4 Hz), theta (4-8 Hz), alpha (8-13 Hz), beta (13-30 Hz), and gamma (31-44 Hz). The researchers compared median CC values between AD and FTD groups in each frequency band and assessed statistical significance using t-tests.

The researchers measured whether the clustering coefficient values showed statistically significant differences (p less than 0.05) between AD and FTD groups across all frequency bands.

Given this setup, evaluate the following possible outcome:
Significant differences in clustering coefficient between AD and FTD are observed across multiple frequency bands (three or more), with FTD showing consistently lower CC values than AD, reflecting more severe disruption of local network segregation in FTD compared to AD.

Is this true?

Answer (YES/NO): NO